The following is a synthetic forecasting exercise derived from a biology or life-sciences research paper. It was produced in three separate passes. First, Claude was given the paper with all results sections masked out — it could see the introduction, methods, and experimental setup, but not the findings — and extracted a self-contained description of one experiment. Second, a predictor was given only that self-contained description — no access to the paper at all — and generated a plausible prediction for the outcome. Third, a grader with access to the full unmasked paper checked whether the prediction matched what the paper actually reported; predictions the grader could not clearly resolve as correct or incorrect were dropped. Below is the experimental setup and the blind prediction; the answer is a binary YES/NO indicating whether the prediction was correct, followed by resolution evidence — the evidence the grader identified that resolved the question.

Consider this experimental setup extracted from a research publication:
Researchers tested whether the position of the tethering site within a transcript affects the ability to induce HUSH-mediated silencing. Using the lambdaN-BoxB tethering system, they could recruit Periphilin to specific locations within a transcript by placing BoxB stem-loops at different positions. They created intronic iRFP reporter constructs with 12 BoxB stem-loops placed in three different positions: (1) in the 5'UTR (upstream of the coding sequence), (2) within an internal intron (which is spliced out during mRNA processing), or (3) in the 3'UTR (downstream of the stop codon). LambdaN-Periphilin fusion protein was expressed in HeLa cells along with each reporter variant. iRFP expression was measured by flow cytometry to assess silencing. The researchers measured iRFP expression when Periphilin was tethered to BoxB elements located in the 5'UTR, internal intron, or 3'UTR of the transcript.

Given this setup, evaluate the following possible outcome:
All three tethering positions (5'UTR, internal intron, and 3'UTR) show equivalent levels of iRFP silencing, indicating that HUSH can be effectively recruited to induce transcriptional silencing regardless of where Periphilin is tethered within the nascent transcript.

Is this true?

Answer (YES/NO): NO